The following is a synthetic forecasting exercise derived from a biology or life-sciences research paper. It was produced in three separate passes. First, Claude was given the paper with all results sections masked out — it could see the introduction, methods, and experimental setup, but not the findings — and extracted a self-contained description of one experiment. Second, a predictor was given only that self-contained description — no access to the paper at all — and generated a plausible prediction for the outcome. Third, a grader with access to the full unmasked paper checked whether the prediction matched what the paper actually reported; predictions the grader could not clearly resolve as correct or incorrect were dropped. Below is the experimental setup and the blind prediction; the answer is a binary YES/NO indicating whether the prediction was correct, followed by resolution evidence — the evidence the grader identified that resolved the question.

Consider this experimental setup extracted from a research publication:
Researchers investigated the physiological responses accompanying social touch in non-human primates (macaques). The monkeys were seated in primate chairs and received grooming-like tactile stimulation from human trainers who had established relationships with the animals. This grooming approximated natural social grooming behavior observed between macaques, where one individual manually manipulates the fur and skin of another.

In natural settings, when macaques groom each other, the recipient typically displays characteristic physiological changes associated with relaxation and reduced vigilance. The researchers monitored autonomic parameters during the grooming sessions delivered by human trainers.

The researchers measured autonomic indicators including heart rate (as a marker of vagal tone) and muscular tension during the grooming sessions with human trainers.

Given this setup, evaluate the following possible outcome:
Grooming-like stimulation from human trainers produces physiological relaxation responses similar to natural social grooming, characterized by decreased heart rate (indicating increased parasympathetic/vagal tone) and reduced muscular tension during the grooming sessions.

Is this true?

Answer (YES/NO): YES